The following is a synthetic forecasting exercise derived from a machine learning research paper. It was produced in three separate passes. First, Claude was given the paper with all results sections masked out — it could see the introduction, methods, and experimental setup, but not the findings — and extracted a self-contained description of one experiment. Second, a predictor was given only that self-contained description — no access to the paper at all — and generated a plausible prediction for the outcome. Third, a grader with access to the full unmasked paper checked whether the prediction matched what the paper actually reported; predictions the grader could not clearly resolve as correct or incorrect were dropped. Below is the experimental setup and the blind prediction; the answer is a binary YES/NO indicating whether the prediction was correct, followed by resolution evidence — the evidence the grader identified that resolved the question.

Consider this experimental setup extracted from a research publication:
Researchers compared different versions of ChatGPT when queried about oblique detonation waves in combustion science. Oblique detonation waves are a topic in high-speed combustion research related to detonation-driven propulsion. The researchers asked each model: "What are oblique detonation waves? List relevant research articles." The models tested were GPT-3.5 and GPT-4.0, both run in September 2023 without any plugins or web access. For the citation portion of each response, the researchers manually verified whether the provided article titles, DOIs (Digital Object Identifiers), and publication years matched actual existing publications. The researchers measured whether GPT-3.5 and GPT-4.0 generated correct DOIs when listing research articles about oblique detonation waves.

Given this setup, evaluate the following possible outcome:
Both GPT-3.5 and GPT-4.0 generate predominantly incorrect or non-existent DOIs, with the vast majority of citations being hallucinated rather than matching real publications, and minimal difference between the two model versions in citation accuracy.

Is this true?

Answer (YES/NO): NO